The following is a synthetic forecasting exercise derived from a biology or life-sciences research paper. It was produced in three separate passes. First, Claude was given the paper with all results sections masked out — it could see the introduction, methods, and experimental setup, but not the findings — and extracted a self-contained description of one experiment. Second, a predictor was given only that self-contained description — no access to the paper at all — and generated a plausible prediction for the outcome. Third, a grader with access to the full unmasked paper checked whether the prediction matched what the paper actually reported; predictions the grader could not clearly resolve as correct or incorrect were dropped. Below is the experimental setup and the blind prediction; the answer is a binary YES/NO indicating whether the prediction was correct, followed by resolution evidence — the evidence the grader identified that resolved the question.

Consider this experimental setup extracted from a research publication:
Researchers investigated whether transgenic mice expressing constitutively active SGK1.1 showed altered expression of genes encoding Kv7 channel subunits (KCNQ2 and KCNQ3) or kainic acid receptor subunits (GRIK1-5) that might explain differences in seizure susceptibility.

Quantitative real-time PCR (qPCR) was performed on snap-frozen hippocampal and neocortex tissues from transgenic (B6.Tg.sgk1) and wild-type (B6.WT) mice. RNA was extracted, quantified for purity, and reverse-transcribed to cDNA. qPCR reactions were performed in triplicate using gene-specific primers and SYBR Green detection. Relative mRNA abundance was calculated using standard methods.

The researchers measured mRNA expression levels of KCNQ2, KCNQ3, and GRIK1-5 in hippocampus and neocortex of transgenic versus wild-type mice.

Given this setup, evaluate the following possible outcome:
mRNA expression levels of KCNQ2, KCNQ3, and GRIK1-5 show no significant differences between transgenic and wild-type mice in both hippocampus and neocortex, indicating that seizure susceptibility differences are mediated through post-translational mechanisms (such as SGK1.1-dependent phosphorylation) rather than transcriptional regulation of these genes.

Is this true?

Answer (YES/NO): YES